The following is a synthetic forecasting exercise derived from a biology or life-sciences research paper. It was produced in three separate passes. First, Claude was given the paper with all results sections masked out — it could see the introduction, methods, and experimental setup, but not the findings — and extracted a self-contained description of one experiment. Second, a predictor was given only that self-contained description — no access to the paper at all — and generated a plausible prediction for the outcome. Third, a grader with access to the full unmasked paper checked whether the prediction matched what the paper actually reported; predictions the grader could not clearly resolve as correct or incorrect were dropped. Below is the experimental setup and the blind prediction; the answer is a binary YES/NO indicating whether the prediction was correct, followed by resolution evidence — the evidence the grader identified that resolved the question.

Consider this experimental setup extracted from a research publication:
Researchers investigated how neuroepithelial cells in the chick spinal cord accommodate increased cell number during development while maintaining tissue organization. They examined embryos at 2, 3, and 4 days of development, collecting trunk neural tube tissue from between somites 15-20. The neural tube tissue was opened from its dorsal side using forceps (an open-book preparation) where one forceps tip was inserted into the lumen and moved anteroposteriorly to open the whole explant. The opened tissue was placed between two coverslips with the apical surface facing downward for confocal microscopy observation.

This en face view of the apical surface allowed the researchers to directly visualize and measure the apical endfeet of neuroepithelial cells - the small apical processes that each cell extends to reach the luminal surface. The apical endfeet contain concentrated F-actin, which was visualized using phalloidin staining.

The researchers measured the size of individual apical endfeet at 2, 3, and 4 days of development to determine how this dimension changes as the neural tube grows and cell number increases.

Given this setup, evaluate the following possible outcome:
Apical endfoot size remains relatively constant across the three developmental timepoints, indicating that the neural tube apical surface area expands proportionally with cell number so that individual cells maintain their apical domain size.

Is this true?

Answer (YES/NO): NO